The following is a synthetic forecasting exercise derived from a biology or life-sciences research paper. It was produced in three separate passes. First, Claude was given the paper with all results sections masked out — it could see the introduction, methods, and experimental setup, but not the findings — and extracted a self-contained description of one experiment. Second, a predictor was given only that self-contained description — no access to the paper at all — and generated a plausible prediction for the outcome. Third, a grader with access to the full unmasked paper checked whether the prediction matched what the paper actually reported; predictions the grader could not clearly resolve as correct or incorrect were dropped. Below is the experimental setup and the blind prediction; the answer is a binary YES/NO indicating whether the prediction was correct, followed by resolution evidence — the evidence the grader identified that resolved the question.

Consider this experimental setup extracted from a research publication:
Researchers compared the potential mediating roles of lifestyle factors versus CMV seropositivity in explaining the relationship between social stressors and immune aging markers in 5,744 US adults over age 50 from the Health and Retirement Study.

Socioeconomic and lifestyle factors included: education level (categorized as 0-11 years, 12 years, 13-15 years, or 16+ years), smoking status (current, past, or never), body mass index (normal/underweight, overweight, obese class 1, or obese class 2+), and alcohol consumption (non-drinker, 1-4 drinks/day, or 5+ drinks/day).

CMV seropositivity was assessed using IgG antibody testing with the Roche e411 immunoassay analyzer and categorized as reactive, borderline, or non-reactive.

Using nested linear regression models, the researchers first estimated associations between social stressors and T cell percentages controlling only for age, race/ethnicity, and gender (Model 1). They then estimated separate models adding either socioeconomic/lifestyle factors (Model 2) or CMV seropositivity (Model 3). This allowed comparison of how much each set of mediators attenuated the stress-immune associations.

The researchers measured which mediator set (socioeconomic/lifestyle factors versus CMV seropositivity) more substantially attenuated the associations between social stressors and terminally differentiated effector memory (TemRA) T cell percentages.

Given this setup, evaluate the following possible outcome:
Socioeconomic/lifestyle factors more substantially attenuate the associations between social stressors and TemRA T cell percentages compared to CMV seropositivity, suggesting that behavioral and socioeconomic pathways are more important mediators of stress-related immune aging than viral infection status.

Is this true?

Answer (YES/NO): NO